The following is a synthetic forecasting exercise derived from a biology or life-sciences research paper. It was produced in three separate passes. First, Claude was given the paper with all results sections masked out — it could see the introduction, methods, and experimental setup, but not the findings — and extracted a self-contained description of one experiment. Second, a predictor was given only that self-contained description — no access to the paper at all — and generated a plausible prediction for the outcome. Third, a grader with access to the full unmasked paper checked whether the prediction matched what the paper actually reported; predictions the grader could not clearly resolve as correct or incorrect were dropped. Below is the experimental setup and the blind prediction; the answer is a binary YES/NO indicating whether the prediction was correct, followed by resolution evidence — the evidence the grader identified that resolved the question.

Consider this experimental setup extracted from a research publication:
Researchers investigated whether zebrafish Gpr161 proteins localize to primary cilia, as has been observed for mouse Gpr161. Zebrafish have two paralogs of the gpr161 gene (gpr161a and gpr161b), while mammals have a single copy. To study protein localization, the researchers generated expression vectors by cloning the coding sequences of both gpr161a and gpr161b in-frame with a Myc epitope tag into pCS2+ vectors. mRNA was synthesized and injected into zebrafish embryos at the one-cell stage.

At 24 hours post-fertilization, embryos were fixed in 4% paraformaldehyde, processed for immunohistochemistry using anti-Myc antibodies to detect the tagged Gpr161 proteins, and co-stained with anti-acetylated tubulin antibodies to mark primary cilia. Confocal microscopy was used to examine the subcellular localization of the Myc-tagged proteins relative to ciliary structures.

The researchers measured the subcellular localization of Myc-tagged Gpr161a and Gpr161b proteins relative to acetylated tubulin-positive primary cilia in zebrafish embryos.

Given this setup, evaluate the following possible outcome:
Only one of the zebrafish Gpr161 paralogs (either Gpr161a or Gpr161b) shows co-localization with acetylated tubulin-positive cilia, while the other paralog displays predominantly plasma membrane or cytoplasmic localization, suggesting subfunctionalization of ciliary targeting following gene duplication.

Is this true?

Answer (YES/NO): NO